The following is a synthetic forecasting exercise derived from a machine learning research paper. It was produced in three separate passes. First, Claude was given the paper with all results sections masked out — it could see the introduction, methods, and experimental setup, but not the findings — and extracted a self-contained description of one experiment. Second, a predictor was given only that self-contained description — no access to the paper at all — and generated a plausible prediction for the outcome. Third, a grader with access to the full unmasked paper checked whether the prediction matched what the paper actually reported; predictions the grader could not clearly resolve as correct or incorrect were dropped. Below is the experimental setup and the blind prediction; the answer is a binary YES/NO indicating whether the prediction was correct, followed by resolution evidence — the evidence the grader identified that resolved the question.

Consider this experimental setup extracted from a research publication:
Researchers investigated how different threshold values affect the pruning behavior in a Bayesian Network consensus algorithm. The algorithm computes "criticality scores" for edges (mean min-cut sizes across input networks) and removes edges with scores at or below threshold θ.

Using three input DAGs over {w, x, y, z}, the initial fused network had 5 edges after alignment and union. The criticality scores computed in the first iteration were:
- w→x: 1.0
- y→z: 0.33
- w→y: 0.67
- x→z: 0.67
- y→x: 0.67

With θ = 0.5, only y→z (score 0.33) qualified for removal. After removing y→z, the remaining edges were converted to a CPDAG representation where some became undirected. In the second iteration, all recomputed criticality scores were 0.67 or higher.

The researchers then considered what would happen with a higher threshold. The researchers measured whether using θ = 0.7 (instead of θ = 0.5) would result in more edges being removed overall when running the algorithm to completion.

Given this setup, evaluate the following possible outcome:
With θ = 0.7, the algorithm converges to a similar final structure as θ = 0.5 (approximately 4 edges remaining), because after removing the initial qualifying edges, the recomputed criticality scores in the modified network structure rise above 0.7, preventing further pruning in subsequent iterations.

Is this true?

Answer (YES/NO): NO